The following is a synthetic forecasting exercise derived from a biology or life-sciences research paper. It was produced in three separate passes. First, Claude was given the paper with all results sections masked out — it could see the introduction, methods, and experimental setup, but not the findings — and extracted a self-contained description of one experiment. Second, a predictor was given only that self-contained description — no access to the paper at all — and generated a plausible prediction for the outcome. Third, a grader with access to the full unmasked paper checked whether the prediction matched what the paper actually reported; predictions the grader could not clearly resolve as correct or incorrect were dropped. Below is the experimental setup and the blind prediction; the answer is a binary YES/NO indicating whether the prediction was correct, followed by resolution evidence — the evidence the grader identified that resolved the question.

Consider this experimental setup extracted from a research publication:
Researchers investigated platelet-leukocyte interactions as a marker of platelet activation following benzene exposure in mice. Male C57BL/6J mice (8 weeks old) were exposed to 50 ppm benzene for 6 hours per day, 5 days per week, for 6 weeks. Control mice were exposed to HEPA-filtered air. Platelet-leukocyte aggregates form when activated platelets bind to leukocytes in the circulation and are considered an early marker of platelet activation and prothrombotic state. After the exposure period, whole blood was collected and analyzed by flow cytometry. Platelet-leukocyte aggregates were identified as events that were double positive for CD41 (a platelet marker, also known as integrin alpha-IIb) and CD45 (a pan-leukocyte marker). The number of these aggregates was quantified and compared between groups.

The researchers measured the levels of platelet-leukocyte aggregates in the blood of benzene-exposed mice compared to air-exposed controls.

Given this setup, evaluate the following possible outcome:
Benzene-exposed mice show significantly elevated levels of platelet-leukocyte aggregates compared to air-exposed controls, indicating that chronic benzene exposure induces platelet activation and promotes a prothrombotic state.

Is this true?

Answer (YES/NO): YES